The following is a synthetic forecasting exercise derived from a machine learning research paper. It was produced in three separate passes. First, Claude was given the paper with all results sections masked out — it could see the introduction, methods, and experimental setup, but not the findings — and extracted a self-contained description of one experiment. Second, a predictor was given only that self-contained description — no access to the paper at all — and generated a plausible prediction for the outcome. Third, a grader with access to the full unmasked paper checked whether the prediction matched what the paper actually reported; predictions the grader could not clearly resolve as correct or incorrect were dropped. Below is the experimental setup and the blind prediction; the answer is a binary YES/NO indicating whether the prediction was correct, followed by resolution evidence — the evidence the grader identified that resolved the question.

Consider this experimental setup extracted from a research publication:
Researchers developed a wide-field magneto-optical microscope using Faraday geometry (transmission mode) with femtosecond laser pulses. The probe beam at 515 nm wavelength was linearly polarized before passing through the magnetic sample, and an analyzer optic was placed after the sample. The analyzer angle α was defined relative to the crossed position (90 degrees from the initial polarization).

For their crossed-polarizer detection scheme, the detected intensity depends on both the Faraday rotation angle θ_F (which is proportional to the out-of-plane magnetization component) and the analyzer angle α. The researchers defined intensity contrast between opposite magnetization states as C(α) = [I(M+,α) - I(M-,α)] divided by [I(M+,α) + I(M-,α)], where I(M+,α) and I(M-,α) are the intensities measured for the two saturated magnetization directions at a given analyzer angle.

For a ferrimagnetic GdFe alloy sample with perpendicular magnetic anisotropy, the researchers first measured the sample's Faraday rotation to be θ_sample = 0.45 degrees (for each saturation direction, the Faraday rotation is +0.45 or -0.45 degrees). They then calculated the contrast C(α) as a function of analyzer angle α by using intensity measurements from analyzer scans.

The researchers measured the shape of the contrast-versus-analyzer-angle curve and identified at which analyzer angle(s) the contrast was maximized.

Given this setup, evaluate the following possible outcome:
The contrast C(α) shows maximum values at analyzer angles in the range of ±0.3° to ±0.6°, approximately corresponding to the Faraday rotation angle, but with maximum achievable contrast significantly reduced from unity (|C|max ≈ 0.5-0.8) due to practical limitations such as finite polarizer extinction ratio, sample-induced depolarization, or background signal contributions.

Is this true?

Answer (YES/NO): NO